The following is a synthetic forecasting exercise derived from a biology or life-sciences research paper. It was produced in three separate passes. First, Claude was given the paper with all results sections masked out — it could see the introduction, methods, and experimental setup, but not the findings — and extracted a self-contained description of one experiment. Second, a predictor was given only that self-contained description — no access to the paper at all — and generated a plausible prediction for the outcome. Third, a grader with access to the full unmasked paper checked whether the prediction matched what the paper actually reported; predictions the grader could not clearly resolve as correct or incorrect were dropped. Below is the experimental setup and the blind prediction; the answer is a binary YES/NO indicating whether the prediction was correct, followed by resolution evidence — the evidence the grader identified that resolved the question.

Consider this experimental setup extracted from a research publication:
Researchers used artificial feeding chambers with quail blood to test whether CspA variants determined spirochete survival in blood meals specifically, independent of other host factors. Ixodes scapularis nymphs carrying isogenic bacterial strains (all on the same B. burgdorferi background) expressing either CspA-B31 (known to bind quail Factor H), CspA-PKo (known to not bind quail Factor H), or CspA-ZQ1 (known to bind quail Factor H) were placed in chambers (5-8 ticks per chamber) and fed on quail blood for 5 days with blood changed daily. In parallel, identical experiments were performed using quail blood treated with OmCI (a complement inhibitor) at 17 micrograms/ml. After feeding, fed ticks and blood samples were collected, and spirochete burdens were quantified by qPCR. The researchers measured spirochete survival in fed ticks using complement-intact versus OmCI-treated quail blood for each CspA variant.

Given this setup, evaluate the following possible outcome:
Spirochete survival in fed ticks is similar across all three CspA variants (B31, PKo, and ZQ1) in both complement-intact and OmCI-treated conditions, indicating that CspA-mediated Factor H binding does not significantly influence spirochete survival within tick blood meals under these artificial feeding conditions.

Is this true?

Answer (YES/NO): NO